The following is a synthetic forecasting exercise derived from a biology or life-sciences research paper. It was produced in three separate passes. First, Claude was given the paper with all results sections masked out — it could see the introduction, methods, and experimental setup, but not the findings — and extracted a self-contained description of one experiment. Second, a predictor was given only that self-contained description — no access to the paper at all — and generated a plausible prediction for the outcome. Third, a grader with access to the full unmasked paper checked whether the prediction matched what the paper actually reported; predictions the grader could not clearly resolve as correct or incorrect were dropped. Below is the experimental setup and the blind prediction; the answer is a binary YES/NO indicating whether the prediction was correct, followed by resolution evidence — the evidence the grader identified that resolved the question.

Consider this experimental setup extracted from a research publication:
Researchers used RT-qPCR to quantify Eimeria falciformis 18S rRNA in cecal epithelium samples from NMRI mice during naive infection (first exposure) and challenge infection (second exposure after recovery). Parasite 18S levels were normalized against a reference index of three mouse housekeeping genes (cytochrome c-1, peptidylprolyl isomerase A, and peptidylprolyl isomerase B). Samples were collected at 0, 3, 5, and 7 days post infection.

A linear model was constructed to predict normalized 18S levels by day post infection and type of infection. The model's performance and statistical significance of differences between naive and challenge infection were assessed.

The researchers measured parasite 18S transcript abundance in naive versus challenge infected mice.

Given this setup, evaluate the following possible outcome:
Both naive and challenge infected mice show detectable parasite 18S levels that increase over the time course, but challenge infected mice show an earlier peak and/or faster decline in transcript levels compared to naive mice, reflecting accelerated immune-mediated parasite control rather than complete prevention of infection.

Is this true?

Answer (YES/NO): NO